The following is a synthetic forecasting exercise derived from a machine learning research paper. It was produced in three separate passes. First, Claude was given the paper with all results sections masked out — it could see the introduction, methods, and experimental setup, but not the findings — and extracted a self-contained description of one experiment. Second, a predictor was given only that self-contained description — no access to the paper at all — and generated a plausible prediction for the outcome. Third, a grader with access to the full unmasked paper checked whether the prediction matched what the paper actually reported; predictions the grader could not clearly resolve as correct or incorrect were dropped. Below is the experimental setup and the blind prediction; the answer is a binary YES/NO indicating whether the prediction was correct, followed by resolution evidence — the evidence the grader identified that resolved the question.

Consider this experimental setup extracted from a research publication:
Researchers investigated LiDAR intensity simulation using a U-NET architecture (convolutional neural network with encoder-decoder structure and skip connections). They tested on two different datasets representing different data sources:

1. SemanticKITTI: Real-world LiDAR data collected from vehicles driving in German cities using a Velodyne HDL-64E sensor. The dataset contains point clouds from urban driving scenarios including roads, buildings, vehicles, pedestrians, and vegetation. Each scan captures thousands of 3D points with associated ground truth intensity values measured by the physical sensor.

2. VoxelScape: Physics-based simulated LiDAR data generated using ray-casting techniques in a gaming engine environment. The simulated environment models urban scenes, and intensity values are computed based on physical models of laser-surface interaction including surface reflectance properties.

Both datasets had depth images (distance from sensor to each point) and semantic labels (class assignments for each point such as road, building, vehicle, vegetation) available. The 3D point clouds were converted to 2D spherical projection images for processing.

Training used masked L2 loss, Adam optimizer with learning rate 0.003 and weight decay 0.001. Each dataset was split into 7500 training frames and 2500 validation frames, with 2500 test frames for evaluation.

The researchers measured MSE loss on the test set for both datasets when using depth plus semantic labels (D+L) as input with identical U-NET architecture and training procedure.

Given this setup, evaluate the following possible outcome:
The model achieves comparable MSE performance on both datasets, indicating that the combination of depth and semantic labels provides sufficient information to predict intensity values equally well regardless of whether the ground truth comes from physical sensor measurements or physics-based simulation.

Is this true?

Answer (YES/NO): YES